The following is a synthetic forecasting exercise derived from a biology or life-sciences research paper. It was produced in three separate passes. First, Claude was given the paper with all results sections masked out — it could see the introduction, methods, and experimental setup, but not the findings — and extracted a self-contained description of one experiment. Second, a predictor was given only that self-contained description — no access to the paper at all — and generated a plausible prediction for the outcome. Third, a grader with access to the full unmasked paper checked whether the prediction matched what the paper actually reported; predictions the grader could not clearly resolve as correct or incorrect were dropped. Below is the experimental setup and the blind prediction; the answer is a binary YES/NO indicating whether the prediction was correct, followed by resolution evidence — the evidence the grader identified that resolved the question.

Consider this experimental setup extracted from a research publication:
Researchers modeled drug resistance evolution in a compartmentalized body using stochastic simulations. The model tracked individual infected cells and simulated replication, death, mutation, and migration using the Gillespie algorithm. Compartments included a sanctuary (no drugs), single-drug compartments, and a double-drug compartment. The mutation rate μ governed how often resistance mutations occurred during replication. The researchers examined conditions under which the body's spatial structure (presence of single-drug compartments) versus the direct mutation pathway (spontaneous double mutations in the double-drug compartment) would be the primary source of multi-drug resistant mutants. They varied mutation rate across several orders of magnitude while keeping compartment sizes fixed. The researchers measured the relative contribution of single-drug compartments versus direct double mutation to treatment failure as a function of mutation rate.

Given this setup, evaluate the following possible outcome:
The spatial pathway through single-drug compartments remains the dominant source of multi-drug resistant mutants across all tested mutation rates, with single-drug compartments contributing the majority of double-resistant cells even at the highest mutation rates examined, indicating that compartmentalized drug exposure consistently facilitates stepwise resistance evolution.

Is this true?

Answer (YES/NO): NO